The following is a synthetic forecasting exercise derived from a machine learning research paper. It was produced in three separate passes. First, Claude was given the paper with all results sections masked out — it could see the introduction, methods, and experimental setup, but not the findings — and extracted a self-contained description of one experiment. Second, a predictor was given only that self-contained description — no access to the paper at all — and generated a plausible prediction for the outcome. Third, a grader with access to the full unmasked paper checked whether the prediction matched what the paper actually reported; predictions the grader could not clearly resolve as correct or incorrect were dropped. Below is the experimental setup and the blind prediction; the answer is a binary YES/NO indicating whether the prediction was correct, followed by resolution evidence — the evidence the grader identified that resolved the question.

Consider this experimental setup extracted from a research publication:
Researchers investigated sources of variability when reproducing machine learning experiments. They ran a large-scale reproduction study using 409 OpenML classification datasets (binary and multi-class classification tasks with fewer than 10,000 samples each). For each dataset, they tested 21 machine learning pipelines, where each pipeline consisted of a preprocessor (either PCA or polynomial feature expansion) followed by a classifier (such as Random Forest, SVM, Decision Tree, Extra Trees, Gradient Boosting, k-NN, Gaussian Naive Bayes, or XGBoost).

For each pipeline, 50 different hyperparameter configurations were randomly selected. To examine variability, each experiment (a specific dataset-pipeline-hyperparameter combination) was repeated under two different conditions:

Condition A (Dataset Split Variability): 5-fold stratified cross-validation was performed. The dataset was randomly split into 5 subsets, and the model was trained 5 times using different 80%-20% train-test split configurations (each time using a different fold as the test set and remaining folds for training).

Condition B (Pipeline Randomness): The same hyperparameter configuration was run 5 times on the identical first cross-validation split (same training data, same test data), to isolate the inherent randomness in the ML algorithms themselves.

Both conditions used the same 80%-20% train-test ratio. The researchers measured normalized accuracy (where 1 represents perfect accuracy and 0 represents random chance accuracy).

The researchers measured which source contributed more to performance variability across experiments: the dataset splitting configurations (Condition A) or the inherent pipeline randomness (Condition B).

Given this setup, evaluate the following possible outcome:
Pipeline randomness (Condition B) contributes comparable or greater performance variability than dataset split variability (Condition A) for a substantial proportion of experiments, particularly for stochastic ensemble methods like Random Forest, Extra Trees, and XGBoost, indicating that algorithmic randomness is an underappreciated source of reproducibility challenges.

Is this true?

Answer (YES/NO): NO